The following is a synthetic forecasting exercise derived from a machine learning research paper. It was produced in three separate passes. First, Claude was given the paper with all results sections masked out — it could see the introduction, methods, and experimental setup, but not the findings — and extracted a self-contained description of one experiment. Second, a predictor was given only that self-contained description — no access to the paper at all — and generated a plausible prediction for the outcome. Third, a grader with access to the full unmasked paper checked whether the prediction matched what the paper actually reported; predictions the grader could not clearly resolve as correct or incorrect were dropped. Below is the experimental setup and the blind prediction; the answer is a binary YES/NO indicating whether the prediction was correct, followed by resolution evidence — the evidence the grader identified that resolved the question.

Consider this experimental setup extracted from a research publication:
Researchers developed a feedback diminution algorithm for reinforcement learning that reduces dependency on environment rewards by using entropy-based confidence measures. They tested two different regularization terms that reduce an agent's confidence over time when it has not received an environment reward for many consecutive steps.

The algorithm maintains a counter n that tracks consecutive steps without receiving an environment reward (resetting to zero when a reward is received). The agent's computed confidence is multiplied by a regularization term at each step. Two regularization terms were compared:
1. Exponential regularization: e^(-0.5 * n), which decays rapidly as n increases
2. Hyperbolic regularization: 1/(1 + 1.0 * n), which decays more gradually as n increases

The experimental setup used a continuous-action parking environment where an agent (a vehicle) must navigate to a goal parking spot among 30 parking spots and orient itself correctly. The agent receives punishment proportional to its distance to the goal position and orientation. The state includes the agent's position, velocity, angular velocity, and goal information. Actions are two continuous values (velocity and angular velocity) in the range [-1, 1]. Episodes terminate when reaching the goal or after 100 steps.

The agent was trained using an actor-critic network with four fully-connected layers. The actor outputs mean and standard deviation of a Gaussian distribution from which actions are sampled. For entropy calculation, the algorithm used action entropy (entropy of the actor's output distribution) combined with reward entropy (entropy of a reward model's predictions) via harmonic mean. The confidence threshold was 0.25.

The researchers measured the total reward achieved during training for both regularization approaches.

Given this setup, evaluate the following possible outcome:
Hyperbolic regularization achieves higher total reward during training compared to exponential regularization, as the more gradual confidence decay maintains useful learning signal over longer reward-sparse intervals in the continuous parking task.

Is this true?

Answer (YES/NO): YES